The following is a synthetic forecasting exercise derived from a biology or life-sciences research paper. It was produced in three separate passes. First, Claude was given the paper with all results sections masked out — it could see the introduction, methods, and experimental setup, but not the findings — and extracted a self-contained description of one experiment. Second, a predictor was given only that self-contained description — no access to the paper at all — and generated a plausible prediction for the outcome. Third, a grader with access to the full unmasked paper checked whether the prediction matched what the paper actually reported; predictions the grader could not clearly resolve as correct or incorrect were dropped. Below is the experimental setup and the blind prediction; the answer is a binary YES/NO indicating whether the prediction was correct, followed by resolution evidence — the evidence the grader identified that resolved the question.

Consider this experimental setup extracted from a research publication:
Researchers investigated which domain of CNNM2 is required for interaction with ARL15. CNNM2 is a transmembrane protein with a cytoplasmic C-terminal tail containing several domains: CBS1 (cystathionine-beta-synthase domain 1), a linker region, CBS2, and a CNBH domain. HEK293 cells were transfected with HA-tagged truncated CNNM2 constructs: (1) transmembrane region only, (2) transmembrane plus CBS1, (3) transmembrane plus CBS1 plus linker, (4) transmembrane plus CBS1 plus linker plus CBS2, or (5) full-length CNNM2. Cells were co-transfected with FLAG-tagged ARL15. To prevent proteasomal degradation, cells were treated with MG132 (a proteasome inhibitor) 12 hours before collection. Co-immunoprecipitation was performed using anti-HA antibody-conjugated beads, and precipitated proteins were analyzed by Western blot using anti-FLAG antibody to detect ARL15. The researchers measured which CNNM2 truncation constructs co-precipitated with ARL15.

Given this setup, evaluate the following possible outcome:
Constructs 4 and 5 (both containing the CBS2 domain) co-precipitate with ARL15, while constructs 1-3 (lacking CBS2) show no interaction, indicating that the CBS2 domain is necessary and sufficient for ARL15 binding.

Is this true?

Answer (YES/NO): NO